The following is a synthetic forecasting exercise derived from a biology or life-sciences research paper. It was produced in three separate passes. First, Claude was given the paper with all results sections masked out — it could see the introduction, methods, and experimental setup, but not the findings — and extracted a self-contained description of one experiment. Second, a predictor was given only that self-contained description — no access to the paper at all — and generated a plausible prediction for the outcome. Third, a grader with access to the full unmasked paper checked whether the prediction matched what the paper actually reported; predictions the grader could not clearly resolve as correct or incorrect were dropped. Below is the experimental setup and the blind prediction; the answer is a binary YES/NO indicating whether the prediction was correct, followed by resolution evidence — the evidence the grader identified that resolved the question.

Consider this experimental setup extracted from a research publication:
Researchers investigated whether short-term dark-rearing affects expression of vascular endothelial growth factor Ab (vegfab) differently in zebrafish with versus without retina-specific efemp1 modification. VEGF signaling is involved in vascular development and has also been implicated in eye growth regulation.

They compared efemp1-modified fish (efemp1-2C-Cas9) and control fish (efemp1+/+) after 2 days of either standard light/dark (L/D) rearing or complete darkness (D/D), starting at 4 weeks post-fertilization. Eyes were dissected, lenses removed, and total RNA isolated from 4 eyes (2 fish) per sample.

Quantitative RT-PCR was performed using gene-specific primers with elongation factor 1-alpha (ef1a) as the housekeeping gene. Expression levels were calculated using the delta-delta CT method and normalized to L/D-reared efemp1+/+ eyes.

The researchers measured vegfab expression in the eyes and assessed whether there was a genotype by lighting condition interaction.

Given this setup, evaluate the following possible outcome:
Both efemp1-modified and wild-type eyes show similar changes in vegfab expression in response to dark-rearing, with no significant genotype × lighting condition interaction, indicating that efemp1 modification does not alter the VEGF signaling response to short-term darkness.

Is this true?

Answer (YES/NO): NO